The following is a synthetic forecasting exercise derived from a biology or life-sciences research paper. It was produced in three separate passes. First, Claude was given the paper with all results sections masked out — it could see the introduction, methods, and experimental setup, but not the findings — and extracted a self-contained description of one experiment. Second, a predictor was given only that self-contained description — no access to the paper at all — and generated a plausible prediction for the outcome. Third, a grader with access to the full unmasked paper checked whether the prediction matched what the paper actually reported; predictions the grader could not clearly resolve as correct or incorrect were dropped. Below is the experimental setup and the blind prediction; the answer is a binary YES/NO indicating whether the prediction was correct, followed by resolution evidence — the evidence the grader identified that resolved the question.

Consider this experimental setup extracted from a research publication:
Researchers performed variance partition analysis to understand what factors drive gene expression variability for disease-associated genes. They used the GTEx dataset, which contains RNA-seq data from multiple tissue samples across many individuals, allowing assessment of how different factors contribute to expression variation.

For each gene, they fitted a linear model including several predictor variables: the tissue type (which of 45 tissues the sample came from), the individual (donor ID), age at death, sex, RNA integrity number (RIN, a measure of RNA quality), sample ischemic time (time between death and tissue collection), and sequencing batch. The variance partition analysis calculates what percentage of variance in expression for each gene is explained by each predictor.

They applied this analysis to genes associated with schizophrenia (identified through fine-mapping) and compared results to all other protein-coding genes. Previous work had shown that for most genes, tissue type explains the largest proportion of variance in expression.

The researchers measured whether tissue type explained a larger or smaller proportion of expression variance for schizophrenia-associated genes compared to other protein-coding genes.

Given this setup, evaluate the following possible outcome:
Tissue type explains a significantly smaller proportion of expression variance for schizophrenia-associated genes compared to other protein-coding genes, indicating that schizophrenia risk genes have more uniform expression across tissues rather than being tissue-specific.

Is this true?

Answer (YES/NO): NO